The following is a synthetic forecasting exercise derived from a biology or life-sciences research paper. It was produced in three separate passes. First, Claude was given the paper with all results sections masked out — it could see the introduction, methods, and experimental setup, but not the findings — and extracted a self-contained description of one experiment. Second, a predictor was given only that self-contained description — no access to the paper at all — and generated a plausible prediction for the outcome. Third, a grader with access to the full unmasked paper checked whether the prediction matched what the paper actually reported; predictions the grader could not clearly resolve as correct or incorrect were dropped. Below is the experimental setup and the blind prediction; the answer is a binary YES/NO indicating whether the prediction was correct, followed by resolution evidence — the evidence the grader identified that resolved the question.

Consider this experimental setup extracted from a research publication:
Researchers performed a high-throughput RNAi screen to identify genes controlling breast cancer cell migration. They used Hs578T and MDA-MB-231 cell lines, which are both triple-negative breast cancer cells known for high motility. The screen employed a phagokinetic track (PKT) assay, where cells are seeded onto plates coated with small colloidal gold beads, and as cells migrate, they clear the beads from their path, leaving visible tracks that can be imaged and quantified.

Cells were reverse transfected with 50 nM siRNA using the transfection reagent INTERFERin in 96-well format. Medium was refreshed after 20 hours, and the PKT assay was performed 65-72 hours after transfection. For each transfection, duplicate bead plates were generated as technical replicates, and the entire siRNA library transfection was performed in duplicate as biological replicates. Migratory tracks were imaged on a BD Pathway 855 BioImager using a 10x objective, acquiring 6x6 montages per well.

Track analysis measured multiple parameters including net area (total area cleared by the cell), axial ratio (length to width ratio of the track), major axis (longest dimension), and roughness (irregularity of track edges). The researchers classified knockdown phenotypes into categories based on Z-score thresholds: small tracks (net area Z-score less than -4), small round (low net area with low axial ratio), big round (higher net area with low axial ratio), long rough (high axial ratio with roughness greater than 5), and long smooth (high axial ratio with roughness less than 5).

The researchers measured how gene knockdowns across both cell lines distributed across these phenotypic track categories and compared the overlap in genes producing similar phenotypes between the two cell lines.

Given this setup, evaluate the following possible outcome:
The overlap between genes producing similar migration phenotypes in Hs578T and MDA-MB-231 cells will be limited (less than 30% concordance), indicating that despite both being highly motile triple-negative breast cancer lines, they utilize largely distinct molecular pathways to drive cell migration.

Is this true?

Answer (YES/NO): YES